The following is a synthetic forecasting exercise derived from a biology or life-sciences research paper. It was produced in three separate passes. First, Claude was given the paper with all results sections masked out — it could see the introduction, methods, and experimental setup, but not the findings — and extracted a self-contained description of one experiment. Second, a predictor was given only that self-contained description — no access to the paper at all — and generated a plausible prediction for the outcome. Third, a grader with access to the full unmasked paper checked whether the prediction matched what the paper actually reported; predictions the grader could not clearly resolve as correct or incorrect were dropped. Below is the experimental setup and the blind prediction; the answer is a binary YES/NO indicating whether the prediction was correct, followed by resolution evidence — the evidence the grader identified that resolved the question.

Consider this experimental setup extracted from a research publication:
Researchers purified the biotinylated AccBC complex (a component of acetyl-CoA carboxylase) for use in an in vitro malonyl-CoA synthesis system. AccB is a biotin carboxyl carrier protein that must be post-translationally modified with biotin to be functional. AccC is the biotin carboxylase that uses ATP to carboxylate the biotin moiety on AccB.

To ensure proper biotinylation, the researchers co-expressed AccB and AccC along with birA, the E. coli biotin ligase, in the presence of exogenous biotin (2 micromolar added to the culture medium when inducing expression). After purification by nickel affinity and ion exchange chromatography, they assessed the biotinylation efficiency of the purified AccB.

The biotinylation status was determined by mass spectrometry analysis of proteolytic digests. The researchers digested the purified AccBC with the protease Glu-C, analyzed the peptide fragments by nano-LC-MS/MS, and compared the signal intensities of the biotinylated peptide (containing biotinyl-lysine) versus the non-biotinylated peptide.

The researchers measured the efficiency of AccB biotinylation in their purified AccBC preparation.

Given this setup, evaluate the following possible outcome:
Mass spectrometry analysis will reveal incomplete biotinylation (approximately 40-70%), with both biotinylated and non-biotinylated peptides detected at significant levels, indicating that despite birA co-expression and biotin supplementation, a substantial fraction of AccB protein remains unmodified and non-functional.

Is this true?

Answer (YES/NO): YES